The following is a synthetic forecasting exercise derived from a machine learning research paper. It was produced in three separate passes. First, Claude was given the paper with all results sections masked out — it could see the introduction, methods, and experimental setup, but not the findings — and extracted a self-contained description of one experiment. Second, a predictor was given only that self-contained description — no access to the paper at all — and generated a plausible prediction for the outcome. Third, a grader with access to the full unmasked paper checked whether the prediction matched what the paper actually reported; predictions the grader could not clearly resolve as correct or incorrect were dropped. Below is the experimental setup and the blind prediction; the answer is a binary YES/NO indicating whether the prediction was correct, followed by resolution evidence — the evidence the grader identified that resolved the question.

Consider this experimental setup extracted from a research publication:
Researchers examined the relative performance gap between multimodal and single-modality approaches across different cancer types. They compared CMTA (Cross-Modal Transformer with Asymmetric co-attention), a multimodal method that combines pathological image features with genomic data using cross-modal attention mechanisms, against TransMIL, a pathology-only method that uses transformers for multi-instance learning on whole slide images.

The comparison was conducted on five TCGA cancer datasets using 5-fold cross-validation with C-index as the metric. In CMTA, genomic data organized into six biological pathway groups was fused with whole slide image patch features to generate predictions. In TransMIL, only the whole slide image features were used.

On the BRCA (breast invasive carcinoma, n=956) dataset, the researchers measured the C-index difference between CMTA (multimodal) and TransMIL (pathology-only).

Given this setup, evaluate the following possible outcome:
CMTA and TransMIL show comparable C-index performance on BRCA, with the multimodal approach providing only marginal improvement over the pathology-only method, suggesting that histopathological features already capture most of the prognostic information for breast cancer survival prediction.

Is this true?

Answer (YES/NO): YES